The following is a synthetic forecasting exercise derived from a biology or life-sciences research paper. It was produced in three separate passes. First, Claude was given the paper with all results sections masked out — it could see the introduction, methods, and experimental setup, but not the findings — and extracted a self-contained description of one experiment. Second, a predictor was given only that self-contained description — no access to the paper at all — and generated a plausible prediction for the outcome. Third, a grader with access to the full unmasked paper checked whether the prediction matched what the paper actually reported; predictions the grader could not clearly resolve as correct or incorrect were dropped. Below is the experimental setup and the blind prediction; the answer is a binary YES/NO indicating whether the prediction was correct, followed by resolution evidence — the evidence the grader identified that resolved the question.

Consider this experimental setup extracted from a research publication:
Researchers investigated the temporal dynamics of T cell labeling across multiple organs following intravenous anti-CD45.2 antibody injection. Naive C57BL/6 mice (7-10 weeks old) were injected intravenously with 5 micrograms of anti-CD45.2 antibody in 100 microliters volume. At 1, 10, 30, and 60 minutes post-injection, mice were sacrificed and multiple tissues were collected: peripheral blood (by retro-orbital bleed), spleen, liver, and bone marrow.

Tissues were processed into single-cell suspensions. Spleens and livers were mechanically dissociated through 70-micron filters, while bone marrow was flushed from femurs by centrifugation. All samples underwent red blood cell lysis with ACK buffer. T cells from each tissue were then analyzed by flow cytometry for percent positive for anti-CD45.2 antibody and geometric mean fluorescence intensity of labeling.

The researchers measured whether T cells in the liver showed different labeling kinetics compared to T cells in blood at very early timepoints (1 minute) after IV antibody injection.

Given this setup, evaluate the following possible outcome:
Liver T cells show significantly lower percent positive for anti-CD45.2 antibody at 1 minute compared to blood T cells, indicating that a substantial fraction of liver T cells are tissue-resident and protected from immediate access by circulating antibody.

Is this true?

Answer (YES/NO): NO